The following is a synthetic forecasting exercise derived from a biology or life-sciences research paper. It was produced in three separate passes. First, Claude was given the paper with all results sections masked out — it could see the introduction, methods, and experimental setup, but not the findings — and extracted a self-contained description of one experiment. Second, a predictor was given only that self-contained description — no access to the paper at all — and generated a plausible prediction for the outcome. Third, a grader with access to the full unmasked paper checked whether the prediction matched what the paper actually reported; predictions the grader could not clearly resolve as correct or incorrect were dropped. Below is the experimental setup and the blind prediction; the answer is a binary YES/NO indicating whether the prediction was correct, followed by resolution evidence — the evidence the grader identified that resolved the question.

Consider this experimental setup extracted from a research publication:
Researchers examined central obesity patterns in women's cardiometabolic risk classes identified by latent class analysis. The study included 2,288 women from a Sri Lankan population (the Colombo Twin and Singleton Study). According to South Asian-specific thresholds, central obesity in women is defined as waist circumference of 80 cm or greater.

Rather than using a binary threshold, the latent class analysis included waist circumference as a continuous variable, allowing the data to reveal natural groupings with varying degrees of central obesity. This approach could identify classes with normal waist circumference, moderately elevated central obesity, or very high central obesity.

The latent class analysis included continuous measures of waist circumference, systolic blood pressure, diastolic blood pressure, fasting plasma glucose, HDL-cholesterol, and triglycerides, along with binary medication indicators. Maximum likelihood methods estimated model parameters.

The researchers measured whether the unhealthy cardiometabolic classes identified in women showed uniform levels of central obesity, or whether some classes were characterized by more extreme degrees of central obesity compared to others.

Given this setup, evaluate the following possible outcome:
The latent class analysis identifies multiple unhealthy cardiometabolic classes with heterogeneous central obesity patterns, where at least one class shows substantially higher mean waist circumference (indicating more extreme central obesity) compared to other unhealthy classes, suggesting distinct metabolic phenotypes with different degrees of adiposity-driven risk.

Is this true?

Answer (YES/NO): YES